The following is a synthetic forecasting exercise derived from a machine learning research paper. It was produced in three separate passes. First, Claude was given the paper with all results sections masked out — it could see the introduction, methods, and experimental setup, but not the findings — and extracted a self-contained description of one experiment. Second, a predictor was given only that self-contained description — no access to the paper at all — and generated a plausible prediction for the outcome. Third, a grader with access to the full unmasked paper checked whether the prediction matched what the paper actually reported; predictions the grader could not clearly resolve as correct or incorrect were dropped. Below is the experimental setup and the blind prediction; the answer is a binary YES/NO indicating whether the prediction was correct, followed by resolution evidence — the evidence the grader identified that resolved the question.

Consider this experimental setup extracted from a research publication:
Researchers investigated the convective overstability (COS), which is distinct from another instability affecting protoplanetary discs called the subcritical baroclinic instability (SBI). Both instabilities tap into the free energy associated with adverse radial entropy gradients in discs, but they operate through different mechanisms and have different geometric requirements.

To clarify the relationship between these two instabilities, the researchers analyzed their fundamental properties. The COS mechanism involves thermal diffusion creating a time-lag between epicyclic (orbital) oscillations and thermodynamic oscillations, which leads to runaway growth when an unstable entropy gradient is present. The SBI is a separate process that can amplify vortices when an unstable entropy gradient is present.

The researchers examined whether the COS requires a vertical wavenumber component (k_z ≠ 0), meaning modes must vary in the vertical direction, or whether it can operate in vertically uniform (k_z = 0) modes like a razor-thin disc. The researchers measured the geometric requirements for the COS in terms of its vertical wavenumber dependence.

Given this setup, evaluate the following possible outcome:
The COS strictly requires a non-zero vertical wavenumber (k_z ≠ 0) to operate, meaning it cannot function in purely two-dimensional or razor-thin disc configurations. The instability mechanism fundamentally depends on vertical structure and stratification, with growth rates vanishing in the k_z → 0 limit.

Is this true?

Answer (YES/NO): YES